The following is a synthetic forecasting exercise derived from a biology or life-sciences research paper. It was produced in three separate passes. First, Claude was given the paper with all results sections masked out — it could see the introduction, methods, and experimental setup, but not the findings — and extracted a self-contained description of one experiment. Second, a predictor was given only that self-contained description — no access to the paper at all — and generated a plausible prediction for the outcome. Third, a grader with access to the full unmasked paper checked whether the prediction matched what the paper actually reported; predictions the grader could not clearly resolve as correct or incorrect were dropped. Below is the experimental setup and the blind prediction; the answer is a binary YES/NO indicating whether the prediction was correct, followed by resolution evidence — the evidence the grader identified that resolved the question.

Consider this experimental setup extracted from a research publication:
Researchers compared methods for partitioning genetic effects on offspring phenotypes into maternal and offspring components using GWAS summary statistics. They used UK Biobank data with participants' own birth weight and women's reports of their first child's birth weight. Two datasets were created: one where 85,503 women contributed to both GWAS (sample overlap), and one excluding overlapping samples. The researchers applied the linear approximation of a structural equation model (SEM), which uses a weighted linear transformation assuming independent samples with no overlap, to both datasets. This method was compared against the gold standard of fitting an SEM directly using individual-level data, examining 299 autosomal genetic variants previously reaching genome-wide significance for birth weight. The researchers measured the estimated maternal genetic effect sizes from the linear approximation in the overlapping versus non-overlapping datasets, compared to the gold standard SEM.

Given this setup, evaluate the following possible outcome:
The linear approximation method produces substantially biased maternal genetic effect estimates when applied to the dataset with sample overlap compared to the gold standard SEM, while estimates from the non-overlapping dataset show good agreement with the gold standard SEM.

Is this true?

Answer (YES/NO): NO